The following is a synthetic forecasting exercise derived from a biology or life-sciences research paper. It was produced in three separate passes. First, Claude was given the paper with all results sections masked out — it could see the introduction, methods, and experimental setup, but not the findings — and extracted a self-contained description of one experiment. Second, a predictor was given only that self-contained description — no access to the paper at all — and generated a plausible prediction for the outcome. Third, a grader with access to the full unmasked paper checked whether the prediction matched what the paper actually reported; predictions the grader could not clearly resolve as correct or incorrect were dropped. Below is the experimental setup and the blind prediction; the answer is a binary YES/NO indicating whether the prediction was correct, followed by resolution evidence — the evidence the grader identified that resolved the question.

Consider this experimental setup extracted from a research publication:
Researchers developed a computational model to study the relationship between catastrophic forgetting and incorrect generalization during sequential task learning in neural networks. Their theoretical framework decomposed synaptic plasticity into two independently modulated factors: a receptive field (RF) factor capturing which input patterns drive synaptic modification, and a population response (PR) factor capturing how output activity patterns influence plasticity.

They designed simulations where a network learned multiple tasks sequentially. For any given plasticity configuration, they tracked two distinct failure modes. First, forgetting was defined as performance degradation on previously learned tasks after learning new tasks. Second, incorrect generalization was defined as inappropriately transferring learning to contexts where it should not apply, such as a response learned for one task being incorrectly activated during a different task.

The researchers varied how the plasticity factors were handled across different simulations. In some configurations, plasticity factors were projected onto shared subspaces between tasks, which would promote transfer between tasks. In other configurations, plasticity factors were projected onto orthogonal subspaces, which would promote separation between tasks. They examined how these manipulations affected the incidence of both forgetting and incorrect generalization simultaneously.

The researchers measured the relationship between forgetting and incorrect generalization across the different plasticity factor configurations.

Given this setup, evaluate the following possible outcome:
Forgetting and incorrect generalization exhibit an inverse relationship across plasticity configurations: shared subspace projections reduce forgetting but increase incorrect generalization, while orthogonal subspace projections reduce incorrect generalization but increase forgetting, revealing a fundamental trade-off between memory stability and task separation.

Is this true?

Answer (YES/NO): NO